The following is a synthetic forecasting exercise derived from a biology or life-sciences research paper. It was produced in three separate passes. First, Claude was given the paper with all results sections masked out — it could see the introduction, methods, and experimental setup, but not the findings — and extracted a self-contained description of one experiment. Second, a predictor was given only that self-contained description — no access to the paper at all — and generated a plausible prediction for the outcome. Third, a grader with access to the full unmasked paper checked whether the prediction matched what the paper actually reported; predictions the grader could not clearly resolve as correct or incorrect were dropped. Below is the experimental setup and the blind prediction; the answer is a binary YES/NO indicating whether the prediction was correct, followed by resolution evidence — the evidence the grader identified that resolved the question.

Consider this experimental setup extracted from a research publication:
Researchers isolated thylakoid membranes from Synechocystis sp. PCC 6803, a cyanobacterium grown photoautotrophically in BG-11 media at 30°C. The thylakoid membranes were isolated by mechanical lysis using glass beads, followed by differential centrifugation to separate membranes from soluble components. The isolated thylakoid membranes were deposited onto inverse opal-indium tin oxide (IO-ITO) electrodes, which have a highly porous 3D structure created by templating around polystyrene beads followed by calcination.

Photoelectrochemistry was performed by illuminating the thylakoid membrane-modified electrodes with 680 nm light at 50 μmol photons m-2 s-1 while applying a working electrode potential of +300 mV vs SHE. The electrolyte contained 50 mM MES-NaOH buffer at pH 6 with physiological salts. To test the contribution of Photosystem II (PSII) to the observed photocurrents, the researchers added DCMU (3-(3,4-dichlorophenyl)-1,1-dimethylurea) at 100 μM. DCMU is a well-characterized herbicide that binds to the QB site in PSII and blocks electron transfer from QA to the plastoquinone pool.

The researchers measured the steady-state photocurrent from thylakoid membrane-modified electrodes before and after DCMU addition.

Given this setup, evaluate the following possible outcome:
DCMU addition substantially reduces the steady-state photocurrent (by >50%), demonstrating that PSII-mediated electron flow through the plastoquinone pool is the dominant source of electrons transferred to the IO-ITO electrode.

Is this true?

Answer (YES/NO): YES